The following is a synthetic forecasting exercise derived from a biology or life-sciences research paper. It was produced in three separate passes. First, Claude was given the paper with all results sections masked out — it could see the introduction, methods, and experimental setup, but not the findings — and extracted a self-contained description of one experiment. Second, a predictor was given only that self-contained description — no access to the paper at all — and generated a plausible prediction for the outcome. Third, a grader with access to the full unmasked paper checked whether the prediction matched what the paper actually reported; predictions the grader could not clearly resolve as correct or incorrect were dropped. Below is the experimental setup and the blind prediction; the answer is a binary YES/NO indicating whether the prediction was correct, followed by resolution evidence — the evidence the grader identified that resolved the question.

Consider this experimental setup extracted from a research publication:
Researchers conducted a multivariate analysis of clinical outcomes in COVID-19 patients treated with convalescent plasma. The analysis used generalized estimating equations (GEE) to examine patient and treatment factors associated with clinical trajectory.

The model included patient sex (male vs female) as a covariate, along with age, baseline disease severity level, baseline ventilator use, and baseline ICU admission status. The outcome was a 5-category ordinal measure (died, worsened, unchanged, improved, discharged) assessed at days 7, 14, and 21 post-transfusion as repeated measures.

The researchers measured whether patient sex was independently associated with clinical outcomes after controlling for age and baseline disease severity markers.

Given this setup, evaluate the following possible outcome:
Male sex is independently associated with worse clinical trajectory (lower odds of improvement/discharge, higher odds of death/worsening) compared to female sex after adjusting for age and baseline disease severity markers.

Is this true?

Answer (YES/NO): NO